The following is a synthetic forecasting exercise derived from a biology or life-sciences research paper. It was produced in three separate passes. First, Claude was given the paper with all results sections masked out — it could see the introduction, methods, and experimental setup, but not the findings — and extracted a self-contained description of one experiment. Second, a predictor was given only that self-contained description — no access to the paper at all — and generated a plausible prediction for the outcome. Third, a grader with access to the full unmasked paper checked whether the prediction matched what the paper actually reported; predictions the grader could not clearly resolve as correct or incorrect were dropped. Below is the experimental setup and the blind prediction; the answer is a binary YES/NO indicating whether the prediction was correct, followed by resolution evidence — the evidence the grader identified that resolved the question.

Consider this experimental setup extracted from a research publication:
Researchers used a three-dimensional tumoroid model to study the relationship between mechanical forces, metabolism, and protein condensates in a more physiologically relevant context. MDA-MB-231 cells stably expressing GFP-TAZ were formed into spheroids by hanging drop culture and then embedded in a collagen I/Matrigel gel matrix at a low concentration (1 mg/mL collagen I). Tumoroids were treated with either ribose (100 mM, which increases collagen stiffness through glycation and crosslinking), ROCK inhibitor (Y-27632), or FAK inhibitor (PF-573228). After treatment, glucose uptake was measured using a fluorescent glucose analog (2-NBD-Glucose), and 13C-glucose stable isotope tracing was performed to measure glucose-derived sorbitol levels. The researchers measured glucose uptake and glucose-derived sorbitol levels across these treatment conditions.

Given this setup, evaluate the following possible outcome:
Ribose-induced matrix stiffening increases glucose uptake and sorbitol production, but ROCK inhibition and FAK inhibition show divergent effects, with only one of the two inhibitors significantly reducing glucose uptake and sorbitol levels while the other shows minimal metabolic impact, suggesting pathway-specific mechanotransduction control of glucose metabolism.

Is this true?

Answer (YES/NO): NO